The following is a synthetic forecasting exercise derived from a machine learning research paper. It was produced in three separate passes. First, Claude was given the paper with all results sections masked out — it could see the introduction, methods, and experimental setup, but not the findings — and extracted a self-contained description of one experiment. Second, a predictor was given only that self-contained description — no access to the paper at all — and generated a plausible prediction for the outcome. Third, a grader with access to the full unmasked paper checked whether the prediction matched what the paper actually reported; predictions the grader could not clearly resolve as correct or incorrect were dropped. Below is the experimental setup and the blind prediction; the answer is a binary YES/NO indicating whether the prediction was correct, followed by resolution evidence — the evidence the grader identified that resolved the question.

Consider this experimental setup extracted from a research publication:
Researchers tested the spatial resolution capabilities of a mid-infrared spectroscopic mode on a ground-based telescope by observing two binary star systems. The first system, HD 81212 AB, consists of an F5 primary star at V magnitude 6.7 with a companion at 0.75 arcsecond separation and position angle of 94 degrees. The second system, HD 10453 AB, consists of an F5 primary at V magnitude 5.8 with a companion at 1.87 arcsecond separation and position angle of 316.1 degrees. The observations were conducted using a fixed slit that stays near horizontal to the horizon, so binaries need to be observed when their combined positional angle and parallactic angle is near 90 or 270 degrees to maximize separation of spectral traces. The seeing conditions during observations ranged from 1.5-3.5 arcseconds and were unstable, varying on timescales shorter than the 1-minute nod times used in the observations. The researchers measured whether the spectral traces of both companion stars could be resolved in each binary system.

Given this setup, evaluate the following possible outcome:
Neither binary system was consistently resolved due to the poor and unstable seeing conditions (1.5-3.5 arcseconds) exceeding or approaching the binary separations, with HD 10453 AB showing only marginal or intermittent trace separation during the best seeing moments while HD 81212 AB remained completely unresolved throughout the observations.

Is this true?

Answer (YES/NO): NO